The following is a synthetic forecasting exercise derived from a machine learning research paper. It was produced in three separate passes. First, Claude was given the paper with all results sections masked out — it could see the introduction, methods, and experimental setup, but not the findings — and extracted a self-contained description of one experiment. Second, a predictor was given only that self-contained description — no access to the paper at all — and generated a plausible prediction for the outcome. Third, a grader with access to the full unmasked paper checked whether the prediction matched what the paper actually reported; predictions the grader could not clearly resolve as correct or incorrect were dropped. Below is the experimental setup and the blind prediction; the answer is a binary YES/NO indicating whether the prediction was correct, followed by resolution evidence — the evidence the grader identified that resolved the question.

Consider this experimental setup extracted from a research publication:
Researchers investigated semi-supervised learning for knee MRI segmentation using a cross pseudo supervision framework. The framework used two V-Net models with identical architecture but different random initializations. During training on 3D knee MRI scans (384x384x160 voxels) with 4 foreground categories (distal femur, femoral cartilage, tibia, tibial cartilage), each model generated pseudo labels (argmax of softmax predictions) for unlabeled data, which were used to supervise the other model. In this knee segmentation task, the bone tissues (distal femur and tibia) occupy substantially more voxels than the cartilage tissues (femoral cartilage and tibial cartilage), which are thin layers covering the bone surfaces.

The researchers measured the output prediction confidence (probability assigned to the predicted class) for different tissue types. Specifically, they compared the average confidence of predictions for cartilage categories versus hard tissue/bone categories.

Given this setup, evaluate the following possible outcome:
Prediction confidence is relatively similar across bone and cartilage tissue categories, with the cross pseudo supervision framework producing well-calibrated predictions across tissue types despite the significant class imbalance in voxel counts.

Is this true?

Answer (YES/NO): NO